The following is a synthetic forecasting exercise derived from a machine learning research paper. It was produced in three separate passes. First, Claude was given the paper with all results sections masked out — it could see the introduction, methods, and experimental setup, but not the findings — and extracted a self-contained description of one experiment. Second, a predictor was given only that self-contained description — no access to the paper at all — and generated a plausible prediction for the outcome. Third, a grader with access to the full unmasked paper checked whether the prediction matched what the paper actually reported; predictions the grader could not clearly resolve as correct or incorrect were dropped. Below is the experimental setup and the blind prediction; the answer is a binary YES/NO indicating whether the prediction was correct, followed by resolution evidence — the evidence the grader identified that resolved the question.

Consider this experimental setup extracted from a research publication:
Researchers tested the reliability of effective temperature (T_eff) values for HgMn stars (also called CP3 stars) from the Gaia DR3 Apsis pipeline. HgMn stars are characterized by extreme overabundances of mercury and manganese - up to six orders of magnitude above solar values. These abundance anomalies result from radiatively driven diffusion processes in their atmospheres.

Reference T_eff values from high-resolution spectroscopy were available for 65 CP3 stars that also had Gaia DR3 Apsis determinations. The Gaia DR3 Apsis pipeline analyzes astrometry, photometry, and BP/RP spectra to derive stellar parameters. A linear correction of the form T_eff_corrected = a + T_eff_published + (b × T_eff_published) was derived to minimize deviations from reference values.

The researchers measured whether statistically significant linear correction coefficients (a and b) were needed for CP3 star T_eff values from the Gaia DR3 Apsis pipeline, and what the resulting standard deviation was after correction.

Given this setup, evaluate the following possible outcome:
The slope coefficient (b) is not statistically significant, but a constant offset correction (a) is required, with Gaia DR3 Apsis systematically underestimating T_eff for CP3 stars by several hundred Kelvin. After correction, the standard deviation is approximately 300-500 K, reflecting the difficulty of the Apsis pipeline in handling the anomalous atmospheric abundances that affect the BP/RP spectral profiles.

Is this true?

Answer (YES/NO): NO